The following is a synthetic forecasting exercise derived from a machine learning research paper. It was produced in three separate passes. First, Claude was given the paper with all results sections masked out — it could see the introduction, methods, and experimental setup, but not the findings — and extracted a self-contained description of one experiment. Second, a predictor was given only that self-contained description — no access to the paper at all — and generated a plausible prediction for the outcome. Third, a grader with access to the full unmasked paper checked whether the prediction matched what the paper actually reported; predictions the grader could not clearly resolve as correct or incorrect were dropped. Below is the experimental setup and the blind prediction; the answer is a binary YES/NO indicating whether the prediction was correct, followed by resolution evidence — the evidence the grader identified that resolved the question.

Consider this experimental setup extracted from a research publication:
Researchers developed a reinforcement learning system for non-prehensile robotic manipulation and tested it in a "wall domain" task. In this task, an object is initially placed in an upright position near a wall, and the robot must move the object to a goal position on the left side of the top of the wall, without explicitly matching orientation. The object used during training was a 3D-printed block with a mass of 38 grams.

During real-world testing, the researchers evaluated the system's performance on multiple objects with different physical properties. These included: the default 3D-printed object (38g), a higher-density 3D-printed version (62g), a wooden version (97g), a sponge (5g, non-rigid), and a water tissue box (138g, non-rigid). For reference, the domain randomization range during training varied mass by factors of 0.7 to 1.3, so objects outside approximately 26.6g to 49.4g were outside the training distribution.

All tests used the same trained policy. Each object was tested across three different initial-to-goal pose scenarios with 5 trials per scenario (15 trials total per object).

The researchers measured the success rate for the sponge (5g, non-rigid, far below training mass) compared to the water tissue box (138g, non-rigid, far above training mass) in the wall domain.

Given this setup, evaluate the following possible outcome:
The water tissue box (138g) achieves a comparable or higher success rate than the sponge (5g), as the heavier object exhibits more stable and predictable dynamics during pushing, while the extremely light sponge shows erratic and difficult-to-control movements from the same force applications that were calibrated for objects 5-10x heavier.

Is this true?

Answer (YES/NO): NO